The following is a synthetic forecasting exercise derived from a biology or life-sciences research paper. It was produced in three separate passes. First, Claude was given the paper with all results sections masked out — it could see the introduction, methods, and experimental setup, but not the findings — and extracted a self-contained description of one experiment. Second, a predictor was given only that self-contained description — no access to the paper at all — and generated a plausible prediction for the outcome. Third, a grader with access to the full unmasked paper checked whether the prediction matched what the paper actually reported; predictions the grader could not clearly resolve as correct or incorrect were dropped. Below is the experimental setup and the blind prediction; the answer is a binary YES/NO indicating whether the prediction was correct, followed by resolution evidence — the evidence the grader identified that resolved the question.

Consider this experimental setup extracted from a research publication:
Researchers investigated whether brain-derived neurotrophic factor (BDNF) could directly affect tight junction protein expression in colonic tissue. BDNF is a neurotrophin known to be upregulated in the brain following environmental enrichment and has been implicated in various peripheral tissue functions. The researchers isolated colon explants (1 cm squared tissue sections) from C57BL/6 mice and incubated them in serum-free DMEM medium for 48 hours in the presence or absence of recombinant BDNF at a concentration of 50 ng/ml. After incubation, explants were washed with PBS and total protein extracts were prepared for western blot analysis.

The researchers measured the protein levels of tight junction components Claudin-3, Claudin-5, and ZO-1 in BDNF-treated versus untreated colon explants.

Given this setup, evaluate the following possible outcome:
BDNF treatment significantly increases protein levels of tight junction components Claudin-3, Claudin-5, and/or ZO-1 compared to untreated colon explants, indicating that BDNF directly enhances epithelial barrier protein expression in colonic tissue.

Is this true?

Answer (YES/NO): YES